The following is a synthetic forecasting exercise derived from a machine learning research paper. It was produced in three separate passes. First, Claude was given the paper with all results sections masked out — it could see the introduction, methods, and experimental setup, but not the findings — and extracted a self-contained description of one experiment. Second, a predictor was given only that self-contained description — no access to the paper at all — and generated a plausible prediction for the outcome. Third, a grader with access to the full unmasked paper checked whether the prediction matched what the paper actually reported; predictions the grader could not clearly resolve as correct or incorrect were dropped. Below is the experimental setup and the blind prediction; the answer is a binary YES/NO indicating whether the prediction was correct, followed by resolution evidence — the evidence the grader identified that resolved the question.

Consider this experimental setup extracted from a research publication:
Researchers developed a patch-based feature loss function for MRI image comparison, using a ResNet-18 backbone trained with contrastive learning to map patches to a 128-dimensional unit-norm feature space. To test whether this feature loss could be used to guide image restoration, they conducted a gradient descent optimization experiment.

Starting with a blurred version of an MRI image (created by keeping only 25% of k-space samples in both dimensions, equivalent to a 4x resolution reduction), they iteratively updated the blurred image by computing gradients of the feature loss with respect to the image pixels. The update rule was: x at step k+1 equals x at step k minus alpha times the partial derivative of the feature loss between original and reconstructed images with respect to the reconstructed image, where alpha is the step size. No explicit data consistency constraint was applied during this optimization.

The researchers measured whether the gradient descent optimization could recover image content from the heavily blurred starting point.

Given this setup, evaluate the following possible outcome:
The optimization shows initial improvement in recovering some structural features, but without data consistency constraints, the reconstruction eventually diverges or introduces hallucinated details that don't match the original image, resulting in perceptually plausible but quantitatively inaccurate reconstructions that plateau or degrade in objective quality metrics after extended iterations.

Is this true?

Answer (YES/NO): NO